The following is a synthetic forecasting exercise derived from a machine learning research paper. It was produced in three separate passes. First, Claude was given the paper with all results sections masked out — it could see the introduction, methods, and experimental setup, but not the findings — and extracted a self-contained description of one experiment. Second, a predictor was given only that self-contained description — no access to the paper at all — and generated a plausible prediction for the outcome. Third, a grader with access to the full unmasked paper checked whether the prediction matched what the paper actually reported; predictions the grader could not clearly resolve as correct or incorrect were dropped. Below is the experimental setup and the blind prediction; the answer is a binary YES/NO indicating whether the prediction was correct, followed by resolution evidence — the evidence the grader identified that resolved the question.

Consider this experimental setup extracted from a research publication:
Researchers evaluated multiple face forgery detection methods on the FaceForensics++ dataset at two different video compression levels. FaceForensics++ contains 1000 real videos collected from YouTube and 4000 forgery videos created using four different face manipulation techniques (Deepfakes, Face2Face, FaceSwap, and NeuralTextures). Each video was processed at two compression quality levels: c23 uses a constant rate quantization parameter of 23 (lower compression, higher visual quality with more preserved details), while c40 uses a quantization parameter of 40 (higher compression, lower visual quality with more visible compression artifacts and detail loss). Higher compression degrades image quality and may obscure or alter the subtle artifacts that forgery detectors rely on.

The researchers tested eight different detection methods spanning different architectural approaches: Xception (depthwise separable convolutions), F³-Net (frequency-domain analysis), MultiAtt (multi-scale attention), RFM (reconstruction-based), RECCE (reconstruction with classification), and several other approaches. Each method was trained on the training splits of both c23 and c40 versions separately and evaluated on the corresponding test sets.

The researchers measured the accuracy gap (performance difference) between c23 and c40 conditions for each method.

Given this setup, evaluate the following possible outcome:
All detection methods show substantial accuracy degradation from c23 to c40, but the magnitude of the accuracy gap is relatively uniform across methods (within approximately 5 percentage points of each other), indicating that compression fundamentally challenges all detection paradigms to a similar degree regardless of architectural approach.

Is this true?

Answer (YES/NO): YES